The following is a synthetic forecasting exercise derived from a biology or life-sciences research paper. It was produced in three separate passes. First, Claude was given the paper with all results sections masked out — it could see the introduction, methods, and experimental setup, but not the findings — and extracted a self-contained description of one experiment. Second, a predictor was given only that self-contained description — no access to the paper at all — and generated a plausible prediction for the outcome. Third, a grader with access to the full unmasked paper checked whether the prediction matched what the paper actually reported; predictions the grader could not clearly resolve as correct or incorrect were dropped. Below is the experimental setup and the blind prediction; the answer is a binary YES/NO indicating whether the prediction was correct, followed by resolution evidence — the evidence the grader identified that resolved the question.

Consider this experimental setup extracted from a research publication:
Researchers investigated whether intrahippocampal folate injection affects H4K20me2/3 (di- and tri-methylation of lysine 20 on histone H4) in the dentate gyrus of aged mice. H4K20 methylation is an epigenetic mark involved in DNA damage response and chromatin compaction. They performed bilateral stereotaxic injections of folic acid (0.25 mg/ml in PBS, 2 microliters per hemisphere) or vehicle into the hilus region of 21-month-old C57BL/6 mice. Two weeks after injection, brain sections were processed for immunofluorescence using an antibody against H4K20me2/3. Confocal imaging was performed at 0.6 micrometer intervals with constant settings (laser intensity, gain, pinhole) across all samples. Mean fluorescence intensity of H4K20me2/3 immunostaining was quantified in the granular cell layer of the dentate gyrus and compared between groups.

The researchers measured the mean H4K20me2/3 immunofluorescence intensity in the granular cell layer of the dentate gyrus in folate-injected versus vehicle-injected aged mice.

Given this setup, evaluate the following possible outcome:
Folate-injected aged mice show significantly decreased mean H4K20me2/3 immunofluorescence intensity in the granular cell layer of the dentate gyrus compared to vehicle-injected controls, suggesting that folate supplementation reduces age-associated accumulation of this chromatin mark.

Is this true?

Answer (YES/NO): NO